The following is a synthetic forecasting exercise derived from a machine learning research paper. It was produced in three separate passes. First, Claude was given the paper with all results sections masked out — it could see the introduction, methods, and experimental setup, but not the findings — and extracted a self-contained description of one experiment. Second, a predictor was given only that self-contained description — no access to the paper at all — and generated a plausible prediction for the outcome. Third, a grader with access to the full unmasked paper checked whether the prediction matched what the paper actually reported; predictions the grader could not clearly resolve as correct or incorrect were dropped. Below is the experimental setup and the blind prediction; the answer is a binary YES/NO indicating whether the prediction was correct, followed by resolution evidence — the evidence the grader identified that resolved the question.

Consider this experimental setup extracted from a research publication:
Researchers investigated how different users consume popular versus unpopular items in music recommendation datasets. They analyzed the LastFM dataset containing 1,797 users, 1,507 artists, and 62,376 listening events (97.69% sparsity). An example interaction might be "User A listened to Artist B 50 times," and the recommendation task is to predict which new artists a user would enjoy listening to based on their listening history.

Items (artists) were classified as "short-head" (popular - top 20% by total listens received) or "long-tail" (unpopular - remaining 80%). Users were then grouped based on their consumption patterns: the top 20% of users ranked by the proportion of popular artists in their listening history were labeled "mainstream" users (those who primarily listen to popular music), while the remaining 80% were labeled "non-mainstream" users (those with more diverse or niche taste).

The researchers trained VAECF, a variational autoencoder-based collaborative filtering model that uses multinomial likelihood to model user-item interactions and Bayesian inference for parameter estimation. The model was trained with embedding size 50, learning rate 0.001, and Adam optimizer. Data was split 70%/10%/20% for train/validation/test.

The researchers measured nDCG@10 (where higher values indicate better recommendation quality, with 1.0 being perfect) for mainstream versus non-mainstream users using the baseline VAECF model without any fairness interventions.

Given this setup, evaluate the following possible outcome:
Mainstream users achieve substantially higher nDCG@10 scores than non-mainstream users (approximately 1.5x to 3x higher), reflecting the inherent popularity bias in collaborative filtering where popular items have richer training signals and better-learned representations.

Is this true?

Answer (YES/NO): YES